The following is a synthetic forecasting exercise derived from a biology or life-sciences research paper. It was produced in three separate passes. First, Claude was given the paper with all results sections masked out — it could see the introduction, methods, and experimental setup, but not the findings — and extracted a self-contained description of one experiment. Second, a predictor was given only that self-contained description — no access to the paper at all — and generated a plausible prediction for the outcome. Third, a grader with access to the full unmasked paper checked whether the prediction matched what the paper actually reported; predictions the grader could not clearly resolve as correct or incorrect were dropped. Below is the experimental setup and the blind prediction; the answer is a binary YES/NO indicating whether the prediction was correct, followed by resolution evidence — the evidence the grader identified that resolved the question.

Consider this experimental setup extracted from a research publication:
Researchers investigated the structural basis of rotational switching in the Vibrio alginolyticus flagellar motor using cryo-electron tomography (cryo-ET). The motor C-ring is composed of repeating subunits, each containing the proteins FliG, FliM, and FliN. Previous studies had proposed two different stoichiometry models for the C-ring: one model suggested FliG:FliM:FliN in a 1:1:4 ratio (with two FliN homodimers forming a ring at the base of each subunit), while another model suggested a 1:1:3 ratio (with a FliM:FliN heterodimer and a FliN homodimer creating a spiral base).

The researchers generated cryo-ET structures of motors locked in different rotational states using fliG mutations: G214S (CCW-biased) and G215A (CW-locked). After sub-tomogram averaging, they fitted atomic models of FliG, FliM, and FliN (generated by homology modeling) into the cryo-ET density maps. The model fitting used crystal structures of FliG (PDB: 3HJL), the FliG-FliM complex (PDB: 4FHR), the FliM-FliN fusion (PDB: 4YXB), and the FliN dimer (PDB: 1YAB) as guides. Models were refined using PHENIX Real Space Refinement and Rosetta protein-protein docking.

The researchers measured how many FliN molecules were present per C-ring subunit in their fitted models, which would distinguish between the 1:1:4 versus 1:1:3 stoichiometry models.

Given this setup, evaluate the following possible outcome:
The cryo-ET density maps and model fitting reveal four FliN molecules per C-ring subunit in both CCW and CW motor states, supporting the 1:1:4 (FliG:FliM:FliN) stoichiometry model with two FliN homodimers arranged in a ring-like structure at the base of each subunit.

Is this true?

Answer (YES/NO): NO